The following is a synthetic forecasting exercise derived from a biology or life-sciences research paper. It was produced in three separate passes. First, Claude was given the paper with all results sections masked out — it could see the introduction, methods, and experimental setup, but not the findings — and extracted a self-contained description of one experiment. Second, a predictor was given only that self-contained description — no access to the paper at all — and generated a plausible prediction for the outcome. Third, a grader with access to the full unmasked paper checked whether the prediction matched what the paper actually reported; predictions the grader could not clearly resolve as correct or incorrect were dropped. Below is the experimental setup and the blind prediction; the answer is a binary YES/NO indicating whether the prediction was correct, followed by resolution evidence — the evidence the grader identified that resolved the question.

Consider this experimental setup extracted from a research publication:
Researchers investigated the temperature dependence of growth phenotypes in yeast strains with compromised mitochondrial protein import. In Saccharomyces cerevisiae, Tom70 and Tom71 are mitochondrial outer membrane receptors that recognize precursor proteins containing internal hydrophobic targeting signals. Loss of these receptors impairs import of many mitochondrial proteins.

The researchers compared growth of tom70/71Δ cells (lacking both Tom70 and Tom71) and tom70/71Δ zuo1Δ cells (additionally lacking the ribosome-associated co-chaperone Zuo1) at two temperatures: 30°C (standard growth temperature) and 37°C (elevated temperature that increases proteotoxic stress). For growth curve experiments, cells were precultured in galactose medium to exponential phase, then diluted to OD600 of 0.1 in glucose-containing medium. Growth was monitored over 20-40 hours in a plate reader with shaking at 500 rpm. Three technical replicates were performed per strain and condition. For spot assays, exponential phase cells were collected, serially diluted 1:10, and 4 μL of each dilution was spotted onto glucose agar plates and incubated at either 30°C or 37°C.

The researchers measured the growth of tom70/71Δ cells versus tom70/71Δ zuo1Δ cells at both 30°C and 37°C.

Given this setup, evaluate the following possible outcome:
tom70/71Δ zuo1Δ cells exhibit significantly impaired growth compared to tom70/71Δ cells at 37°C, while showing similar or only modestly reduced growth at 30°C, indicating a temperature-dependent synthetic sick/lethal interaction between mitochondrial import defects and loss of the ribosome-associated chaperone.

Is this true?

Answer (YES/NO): NO